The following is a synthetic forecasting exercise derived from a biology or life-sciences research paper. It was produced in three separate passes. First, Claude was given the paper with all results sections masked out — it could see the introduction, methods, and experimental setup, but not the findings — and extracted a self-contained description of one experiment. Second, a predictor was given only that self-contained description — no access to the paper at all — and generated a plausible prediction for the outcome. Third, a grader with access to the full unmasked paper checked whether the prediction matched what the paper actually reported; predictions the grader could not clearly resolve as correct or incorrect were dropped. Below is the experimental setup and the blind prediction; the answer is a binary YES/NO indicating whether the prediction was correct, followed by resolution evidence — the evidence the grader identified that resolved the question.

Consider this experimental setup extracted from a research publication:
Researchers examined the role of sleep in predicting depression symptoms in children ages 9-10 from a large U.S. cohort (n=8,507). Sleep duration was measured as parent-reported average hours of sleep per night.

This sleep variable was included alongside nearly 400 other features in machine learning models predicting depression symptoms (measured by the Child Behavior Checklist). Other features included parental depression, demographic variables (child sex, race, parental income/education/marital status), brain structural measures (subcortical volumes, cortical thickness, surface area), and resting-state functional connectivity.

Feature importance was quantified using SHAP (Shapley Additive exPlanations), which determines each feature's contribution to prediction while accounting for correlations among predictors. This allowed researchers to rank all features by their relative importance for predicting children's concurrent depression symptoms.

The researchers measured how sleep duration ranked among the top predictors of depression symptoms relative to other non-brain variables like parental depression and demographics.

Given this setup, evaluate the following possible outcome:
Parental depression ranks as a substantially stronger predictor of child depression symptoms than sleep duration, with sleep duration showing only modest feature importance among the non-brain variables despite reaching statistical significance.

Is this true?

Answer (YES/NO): NO